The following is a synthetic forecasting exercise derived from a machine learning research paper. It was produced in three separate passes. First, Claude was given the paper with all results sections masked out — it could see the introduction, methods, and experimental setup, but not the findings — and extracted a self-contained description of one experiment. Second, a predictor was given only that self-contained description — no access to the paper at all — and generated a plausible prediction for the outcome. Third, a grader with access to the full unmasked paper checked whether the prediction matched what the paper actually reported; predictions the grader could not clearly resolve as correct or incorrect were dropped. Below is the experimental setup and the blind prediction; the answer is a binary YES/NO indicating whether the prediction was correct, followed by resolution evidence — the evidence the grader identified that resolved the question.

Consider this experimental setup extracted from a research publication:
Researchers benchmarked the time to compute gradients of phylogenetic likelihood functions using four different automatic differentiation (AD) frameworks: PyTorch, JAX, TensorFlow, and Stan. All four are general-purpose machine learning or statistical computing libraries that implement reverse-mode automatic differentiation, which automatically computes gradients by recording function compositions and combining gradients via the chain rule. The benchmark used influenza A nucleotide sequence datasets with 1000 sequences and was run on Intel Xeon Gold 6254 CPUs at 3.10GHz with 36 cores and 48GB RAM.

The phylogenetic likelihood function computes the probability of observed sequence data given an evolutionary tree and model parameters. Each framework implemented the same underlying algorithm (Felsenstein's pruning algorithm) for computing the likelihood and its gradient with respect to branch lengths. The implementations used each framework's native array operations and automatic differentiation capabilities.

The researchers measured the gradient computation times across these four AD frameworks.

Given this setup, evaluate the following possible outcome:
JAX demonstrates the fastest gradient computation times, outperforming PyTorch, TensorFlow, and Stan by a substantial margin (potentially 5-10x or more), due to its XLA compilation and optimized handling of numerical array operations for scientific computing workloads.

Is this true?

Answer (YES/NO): NO